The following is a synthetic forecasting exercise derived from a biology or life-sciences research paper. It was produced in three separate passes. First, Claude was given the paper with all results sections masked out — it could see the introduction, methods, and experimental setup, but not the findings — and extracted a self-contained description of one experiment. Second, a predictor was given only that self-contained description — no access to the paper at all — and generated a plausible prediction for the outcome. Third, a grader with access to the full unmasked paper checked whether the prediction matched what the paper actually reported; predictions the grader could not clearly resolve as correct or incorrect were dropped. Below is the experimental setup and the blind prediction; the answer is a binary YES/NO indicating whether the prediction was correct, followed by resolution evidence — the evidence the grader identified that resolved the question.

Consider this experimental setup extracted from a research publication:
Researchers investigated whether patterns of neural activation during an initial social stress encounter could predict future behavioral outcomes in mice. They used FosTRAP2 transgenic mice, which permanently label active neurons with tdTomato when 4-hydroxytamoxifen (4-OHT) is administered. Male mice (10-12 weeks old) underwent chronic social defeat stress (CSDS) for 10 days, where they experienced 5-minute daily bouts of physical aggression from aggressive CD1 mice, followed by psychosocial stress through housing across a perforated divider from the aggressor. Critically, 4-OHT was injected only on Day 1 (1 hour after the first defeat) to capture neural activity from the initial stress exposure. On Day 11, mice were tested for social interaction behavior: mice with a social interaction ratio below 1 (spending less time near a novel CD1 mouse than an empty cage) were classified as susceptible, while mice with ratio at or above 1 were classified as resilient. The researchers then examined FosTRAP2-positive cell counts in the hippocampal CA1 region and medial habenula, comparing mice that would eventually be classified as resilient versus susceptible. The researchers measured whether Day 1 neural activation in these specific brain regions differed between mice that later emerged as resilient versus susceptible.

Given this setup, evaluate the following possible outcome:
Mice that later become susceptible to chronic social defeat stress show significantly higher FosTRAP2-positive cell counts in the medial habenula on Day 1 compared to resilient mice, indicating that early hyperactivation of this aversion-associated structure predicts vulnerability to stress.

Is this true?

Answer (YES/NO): NO